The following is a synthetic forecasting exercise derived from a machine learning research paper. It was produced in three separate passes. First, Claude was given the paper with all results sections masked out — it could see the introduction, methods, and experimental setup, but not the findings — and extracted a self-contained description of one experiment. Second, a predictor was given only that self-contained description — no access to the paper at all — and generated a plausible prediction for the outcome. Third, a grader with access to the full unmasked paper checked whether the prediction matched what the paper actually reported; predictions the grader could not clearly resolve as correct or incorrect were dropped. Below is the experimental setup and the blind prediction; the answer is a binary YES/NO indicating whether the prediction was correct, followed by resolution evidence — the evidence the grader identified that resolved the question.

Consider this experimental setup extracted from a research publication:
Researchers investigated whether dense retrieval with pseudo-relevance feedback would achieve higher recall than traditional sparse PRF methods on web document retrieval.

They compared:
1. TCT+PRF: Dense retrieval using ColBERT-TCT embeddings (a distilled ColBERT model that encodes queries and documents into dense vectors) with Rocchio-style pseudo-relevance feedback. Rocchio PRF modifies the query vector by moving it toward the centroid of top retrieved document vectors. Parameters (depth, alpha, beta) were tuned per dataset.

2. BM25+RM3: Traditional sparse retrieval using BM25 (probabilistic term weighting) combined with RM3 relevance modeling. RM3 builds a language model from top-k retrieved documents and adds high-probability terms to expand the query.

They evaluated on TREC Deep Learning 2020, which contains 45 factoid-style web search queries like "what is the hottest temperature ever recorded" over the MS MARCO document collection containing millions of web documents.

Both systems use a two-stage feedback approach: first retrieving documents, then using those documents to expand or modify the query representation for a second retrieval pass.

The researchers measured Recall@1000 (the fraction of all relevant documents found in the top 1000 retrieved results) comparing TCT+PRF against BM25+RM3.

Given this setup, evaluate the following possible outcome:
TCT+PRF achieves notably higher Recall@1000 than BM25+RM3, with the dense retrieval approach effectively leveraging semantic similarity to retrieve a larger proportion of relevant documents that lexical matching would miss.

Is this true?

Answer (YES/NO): NO